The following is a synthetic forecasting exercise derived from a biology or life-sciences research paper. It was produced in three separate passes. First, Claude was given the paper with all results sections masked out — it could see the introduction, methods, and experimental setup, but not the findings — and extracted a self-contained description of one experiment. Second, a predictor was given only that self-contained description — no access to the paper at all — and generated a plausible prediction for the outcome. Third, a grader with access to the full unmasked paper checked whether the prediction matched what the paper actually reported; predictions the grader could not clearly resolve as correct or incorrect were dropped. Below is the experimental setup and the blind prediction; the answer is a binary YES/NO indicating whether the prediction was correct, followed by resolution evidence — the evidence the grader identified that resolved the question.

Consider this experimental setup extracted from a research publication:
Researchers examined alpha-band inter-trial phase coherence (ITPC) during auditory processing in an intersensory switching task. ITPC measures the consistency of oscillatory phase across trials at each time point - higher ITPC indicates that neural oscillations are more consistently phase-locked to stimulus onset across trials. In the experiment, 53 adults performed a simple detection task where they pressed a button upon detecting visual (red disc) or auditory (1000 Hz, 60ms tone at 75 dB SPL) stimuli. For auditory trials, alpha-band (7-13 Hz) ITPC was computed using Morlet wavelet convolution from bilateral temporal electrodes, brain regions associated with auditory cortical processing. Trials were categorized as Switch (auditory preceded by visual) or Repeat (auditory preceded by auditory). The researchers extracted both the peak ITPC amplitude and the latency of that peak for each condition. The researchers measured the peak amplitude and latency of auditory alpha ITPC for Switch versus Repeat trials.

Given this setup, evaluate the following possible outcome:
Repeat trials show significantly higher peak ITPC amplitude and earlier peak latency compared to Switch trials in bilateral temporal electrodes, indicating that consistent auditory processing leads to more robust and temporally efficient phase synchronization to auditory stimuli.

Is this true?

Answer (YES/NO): NO